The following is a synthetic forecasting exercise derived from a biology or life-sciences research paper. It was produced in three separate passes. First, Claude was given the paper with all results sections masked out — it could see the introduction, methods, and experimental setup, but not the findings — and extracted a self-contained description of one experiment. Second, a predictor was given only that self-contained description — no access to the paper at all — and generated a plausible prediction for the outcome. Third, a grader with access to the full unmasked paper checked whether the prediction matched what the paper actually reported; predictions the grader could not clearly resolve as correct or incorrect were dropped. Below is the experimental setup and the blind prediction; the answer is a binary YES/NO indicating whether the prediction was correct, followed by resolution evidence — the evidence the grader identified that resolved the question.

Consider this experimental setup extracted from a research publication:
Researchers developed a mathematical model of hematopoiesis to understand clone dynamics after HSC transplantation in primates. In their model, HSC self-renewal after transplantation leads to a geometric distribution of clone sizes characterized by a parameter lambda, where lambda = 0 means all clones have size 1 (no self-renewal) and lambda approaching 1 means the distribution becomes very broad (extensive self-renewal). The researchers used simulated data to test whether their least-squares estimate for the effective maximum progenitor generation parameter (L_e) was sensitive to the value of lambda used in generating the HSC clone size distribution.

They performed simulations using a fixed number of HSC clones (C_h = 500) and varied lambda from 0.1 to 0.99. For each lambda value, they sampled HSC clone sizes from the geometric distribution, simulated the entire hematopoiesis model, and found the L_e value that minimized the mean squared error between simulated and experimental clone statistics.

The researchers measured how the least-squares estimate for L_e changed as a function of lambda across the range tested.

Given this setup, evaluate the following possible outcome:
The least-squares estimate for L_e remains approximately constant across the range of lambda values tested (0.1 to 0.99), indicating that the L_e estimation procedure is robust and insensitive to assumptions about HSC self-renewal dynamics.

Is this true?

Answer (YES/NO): YES